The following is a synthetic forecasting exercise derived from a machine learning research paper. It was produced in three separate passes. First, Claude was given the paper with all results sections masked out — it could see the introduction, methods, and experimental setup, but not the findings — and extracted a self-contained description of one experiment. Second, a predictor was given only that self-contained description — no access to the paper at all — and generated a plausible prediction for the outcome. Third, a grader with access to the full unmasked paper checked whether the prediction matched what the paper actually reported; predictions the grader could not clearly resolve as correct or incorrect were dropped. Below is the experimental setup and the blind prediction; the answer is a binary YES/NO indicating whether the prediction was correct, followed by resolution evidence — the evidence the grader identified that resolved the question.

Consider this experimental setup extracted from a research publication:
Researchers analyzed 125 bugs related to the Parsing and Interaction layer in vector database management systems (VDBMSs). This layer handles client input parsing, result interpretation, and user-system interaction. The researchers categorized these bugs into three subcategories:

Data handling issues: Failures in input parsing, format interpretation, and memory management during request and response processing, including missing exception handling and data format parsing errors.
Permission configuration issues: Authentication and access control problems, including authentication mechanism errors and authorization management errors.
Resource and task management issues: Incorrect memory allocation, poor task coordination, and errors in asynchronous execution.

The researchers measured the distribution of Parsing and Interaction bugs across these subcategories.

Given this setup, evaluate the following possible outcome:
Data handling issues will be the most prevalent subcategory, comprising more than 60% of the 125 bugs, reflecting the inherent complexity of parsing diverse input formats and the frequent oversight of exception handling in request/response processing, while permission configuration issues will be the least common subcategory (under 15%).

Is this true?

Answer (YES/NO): NO